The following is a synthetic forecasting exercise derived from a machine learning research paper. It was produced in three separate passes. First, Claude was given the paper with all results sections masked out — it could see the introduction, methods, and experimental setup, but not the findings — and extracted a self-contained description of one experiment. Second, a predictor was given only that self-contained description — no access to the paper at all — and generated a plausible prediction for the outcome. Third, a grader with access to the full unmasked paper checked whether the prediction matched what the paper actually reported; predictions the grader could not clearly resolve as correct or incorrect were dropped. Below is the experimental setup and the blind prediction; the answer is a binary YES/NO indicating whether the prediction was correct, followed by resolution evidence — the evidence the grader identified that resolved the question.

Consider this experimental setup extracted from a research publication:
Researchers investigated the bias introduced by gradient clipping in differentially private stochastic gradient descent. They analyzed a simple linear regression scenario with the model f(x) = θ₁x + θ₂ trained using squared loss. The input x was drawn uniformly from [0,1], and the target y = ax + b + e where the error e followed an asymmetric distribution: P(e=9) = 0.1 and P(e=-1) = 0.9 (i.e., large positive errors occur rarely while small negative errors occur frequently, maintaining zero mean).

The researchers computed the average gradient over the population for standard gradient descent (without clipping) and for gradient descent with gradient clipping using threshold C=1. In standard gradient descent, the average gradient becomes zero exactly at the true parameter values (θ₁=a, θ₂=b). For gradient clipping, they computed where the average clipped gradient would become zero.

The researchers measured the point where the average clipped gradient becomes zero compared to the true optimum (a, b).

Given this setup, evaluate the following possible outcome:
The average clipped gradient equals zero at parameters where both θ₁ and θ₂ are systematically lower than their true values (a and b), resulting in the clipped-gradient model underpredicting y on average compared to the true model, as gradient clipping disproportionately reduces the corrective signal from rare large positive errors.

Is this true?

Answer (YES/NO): NO